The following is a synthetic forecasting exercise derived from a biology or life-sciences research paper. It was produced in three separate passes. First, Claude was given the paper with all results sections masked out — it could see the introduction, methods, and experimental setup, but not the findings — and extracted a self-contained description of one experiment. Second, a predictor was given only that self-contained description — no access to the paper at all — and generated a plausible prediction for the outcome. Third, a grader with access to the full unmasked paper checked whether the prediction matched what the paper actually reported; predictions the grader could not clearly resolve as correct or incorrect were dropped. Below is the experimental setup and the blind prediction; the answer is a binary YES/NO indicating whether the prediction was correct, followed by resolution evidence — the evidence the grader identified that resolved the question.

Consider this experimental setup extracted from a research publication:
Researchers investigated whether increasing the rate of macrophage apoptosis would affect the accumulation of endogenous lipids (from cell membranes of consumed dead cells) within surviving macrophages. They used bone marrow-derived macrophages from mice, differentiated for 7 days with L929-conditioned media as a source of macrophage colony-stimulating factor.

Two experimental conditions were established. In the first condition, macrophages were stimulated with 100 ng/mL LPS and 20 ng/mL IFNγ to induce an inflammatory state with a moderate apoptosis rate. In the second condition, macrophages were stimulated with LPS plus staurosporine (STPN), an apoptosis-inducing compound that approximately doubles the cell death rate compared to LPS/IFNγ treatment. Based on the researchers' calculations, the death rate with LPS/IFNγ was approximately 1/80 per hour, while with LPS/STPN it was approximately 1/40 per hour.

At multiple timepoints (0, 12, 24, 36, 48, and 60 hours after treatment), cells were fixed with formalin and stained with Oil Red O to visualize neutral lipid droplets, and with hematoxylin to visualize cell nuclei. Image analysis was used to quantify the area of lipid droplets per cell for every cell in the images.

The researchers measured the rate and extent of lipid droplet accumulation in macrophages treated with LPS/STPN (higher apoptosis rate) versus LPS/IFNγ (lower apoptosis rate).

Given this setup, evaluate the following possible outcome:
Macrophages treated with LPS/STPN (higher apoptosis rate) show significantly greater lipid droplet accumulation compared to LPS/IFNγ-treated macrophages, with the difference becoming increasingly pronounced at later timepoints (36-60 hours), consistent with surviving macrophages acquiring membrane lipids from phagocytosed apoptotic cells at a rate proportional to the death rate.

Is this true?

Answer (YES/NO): NO